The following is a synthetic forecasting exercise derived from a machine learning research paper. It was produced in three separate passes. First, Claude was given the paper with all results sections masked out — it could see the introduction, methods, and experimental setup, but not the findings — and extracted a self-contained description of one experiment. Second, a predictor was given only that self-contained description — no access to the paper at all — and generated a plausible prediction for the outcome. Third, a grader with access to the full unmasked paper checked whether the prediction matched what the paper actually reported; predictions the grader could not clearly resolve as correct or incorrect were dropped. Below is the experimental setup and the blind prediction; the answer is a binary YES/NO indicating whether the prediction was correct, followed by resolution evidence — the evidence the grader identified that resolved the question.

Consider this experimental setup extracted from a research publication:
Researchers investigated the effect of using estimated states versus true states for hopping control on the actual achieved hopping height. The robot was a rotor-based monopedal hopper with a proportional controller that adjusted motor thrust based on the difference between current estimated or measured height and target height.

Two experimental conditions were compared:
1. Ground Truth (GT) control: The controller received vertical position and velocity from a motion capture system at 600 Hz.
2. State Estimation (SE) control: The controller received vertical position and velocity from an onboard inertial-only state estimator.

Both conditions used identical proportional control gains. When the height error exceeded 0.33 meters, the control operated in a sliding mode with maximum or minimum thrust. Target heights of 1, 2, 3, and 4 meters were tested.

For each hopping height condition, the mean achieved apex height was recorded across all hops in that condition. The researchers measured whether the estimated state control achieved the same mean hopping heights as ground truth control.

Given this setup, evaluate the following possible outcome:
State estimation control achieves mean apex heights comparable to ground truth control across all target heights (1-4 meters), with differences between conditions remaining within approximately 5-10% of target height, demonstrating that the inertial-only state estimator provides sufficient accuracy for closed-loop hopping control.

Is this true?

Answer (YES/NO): YES